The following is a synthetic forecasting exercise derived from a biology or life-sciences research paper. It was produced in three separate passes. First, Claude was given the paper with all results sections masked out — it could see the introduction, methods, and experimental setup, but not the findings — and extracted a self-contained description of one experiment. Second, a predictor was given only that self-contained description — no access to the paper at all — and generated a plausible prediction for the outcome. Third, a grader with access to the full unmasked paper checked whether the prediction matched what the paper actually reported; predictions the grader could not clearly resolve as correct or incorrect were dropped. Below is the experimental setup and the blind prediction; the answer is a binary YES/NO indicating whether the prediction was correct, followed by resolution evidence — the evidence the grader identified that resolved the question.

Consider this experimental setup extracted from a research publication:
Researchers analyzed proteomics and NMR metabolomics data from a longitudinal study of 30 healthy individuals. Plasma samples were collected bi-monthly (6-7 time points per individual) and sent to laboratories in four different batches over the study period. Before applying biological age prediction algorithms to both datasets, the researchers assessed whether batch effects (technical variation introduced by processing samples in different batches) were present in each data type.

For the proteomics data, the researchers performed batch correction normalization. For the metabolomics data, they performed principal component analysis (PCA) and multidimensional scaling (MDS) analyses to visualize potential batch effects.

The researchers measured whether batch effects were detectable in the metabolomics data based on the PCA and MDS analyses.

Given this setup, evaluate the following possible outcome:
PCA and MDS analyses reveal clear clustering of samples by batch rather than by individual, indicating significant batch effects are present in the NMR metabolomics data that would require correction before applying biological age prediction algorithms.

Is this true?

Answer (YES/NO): NO